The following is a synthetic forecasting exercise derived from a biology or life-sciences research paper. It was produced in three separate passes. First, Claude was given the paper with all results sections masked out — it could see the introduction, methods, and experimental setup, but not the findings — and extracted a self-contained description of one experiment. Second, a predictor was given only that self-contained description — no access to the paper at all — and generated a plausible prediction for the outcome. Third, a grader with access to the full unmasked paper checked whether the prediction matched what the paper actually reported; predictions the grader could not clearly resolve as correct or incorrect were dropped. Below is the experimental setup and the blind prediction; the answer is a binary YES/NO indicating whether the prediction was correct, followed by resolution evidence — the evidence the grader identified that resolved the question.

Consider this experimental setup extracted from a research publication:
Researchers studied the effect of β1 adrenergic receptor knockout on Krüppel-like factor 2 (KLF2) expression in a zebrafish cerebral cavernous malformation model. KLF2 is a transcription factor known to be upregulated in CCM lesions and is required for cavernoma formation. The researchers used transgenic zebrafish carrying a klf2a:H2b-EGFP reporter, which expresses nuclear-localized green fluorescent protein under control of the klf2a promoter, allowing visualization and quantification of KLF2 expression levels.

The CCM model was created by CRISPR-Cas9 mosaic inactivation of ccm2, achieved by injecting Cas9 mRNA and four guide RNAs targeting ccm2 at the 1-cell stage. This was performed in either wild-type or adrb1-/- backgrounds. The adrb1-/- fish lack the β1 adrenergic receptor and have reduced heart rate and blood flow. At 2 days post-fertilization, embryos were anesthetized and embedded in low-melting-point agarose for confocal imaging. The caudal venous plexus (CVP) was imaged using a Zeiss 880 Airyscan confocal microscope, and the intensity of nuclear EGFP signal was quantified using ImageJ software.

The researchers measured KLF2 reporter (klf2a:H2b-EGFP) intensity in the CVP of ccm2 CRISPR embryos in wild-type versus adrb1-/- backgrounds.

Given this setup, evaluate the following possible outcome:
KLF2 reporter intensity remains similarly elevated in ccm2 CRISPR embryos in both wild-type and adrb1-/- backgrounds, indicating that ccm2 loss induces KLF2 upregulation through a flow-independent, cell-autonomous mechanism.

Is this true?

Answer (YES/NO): YES